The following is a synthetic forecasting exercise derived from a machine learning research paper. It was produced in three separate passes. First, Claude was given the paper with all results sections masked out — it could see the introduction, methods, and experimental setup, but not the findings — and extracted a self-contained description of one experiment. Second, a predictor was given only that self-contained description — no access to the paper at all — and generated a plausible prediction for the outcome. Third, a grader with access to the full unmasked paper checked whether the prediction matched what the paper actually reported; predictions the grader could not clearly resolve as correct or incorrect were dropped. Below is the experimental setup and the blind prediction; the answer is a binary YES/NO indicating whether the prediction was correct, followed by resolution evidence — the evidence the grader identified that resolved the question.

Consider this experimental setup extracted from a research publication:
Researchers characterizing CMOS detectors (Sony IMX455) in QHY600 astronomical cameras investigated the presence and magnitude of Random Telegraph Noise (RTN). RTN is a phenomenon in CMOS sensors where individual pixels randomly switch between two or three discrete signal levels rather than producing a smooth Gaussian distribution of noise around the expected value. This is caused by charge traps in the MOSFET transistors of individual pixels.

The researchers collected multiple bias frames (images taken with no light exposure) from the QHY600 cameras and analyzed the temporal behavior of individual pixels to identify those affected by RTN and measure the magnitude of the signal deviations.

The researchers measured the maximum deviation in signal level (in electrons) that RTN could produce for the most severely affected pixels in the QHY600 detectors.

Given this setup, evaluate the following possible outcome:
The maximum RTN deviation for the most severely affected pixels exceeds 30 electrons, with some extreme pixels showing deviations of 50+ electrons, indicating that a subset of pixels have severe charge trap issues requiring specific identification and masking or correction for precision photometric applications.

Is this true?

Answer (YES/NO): YES